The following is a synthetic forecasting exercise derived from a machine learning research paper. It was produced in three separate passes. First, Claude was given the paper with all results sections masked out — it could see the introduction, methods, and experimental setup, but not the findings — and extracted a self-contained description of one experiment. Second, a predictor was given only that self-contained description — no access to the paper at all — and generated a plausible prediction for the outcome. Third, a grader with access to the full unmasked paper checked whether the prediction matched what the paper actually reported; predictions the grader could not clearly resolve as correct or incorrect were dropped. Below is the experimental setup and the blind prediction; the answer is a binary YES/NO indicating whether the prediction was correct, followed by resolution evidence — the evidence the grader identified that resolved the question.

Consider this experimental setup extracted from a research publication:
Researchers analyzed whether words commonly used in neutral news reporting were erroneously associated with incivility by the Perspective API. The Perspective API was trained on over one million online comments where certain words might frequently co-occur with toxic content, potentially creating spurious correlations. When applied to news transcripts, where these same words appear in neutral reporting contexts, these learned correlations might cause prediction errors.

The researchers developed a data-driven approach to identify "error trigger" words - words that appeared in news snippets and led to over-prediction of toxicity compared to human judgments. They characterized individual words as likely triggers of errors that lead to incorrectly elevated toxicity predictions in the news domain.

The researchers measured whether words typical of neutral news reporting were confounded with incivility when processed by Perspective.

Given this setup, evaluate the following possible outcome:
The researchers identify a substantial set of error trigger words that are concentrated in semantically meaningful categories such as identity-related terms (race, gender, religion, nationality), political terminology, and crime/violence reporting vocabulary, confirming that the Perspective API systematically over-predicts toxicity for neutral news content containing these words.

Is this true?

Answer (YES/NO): NO